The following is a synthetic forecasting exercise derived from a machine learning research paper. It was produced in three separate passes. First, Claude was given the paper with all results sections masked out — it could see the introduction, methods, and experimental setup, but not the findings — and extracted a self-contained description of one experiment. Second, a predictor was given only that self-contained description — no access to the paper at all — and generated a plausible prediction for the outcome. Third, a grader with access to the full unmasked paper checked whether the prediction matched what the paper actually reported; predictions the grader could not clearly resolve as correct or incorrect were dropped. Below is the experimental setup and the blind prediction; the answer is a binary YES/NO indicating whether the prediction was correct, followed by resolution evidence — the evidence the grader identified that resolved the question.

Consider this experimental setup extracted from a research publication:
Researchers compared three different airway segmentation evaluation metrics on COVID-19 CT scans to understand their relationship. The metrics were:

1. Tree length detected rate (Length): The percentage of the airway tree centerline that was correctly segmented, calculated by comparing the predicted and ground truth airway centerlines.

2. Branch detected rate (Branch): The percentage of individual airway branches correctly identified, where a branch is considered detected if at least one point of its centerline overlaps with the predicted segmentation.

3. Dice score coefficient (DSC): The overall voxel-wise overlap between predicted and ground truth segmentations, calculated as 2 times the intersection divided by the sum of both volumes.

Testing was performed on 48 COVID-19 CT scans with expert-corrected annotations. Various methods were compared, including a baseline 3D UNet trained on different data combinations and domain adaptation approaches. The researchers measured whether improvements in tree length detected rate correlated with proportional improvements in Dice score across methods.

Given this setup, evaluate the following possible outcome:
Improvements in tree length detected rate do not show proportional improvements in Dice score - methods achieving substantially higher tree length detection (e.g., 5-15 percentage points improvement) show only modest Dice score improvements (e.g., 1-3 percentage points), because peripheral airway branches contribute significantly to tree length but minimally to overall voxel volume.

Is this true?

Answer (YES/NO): YES